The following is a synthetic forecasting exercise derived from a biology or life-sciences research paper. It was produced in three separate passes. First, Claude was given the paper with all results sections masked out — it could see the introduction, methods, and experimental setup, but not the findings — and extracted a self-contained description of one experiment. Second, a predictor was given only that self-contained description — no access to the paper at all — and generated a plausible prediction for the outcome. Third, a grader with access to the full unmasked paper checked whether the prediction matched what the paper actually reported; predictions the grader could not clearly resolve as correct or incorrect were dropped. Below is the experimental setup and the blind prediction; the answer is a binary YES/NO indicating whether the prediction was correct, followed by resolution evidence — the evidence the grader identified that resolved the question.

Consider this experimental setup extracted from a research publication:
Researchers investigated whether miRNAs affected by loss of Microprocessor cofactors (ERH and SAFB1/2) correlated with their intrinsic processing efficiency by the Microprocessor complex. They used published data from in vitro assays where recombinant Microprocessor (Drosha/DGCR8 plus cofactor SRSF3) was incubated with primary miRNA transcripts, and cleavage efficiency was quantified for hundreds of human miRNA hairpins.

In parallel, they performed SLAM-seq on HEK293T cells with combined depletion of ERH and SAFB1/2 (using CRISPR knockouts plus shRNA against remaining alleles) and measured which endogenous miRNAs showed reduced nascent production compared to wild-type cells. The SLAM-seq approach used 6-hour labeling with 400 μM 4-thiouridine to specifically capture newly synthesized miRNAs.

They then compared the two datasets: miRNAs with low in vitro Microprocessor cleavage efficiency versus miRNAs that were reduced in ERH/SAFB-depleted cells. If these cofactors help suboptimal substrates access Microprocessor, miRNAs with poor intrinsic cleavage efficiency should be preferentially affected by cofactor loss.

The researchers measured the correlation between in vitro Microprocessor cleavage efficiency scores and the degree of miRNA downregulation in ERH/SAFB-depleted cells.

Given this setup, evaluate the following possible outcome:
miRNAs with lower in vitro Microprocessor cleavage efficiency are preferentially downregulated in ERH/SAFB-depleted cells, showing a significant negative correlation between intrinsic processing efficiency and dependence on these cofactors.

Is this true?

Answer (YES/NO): NO